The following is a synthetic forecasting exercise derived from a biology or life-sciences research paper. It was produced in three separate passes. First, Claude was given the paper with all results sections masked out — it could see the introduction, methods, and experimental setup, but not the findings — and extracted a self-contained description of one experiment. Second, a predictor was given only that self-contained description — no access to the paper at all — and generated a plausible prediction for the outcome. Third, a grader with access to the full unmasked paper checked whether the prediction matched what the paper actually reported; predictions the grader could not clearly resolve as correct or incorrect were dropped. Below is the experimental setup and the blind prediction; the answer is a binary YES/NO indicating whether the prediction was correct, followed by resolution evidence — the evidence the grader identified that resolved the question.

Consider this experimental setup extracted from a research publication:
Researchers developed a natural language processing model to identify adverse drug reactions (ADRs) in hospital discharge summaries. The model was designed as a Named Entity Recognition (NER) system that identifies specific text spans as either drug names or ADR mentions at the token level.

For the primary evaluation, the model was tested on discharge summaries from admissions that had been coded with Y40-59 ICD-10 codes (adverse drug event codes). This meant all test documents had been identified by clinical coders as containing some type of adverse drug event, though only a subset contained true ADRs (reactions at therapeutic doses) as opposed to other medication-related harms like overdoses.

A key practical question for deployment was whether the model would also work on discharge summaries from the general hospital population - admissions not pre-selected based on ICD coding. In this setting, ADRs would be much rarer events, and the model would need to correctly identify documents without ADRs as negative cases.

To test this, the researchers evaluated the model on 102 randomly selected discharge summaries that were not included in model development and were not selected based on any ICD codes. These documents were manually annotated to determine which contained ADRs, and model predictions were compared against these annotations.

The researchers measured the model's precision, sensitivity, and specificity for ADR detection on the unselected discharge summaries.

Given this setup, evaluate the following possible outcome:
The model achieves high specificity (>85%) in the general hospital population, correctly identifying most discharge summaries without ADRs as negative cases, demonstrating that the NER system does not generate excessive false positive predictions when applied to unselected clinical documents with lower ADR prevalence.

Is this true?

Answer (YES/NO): YES